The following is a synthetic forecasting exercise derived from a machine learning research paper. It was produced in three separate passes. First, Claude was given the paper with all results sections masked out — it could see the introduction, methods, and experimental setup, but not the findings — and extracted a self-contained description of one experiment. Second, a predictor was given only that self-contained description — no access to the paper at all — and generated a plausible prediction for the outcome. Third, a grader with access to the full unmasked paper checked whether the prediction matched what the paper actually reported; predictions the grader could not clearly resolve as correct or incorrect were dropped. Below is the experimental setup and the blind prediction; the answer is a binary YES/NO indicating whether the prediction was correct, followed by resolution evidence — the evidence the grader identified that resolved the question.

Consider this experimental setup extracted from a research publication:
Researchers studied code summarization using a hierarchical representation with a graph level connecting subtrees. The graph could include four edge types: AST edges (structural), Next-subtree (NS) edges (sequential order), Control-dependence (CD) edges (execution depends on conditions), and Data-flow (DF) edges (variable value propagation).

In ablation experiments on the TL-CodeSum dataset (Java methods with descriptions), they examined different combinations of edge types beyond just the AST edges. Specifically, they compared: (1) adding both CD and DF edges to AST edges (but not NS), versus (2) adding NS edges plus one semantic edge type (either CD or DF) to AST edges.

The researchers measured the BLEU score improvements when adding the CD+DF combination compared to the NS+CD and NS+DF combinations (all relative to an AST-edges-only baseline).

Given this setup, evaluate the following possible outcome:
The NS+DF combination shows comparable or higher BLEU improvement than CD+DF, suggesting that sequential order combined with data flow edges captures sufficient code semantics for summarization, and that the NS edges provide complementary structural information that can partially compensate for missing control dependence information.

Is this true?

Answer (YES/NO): NO